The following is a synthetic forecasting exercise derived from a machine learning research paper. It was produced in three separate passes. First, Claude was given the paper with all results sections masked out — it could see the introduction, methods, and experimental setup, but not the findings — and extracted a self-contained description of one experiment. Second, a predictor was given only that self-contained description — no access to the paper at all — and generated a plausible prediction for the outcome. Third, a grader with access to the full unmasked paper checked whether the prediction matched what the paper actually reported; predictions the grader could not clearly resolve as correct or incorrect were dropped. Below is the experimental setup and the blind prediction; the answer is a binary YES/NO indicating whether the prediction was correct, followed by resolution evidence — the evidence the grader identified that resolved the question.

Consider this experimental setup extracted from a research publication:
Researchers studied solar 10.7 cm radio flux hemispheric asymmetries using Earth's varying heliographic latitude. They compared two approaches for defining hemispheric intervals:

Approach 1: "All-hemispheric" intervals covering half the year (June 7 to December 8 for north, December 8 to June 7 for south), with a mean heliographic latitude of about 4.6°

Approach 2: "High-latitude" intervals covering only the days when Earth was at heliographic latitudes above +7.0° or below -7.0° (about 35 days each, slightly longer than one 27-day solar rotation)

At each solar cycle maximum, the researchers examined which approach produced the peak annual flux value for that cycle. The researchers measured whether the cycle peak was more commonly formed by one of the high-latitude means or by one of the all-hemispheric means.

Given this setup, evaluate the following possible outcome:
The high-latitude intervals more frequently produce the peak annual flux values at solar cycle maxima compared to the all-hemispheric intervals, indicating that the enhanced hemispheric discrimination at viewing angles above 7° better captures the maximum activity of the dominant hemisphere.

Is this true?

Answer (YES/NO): YES